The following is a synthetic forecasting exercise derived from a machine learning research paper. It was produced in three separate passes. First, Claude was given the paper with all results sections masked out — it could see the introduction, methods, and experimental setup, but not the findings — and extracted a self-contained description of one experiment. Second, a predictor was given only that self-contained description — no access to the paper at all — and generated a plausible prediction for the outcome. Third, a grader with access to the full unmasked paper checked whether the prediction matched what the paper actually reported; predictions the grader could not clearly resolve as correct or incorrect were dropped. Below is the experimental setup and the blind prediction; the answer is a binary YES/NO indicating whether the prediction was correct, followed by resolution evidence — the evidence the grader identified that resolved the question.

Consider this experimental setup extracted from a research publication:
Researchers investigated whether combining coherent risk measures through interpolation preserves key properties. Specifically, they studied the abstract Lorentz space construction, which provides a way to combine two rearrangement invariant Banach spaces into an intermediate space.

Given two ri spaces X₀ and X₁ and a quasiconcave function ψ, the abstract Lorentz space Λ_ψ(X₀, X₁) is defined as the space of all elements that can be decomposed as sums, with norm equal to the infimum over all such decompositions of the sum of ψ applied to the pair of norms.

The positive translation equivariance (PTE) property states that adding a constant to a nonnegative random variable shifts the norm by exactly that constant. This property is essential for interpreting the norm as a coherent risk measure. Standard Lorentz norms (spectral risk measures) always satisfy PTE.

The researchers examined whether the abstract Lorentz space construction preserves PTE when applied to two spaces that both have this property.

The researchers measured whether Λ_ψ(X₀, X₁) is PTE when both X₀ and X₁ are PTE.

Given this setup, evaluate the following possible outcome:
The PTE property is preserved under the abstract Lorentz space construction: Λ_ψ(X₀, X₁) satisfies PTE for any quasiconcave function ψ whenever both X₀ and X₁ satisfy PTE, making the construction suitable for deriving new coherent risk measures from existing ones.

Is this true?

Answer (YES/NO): YES